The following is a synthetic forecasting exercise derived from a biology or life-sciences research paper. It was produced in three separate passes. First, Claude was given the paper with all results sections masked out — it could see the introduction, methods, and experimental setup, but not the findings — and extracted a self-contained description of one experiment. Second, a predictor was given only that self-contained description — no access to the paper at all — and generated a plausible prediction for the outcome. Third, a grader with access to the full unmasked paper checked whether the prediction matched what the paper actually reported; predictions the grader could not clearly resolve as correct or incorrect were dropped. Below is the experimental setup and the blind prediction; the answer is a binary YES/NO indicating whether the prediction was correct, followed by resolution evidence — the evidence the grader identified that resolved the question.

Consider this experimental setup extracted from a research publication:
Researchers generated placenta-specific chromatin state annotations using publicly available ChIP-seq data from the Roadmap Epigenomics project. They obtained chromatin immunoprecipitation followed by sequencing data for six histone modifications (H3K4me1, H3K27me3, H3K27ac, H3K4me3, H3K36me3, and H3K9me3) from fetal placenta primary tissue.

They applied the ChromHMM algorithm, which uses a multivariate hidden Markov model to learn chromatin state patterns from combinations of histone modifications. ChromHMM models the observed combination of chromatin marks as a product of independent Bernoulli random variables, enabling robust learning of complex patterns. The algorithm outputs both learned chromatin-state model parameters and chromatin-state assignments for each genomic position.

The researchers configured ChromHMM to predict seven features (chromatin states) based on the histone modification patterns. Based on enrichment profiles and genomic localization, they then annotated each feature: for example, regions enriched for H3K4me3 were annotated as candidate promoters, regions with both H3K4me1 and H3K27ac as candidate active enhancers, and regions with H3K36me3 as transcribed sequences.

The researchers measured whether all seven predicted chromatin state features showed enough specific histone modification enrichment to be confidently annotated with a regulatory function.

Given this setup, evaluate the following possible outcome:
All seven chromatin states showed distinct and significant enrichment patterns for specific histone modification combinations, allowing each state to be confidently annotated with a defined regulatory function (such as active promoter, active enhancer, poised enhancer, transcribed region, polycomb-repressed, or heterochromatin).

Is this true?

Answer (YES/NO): NO